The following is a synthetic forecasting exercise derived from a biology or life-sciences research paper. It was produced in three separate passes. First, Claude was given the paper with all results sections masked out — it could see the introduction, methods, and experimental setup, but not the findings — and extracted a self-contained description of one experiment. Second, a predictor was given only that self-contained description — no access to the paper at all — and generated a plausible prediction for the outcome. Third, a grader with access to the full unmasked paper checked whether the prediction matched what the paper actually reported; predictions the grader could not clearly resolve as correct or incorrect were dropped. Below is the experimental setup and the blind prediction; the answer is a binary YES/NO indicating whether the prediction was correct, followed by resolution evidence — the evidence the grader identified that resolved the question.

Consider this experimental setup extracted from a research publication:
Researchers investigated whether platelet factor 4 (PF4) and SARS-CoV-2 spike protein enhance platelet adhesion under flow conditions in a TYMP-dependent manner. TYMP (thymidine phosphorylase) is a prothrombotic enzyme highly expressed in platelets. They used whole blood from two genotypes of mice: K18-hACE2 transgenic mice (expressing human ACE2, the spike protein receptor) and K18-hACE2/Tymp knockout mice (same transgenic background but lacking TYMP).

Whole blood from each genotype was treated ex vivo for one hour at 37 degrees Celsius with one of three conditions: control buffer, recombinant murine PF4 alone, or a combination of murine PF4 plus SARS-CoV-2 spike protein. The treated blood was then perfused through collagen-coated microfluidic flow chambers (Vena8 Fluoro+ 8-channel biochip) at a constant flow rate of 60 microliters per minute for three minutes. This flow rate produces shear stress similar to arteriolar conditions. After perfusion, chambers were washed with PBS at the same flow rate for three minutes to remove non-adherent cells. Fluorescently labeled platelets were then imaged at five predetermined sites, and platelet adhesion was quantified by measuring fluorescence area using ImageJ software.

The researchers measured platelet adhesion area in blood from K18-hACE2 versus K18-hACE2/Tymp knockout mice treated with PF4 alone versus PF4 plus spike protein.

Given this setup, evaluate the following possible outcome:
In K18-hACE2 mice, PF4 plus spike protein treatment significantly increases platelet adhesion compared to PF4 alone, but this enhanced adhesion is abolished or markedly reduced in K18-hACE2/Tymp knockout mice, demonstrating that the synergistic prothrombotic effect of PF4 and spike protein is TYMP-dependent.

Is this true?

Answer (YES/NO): NO